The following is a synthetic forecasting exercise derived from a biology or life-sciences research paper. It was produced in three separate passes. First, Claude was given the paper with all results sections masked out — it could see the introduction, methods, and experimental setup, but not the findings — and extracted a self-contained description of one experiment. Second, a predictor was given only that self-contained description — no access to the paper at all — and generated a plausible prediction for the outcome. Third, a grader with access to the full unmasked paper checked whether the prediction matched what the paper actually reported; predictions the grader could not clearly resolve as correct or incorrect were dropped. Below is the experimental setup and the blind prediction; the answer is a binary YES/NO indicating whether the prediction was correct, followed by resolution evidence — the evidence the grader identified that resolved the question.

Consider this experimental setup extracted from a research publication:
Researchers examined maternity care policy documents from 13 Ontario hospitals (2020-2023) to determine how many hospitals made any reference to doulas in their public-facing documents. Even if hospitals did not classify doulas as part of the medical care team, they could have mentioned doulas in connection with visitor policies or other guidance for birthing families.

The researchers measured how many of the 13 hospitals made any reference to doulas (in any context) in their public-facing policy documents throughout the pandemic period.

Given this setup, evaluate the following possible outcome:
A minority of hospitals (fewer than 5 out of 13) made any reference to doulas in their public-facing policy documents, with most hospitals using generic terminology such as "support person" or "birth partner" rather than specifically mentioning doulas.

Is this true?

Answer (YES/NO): NO